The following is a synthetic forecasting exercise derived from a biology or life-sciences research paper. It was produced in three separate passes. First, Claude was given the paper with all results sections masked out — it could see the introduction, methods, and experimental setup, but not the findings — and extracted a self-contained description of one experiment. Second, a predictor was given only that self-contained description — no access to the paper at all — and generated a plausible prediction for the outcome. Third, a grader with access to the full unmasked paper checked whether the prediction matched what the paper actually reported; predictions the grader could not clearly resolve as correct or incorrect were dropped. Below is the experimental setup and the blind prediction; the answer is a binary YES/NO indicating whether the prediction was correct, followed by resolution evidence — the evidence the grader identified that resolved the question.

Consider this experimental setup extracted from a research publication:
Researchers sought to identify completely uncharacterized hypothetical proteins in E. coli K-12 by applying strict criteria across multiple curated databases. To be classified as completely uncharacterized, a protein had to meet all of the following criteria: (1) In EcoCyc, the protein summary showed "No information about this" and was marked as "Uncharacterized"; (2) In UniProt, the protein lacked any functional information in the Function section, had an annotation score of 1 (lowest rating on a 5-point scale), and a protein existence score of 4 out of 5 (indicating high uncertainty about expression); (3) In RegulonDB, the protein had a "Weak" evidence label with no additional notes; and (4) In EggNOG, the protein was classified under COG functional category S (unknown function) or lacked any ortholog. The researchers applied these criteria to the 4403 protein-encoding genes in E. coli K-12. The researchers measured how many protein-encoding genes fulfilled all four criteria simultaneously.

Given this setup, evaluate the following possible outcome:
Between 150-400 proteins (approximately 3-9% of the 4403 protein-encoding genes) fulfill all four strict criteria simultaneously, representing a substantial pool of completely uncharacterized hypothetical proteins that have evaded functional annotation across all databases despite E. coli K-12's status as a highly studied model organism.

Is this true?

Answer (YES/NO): NO